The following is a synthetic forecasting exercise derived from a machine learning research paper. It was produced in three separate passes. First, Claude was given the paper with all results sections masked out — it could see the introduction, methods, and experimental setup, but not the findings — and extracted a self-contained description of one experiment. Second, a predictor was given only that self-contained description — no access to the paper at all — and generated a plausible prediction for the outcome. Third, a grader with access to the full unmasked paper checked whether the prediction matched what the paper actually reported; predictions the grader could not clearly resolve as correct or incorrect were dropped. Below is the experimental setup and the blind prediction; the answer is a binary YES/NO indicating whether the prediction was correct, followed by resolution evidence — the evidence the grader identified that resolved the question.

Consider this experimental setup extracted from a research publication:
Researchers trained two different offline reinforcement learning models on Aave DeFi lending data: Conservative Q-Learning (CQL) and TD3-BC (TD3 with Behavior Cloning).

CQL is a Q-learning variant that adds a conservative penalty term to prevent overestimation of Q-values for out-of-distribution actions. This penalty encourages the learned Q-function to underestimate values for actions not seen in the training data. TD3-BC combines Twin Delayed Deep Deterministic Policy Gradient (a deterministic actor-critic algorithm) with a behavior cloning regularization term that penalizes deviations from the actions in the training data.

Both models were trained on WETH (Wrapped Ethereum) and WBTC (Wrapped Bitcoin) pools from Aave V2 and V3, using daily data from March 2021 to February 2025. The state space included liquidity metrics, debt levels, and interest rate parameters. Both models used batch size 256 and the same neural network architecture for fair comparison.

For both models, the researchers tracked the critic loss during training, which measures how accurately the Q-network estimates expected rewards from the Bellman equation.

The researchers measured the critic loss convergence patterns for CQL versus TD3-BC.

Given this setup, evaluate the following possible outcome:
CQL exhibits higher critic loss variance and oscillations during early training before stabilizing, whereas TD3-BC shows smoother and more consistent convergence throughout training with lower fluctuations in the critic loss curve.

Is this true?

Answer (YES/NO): NO